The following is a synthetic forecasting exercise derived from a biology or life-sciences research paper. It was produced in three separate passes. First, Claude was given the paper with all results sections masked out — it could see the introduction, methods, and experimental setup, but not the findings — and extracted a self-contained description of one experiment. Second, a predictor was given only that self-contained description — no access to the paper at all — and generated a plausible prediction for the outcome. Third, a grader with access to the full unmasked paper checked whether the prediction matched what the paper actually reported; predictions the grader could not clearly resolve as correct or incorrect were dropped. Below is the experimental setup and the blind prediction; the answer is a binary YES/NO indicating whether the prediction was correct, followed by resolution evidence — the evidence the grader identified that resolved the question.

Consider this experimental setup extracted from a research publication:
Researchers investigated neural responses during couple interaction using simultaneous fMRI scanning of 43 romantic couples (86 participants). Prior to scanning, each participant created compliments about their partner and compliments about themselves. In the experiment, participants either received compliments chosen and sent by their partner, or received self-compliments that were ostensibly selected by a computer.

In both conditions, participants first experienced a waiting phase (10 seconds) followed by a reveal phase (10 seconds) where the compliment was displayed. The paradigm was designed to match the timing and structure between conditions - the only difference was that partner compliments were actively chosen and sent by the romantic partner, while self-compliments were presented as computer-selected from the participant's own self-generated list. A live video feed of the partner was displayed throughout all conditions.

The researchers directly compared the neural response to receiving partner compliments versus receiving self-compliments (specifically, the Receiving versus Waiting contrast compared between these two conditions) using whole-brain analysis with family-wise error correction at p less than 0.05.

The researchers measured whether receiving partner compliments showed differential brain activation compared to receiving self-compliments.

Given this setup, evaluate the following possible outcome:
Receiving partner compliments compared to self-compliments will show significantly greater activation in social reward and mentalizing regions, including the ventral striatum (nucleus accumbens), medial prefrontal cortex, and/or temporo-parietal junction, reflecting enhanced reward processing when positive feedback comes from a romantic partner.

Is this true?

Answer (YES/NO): NO